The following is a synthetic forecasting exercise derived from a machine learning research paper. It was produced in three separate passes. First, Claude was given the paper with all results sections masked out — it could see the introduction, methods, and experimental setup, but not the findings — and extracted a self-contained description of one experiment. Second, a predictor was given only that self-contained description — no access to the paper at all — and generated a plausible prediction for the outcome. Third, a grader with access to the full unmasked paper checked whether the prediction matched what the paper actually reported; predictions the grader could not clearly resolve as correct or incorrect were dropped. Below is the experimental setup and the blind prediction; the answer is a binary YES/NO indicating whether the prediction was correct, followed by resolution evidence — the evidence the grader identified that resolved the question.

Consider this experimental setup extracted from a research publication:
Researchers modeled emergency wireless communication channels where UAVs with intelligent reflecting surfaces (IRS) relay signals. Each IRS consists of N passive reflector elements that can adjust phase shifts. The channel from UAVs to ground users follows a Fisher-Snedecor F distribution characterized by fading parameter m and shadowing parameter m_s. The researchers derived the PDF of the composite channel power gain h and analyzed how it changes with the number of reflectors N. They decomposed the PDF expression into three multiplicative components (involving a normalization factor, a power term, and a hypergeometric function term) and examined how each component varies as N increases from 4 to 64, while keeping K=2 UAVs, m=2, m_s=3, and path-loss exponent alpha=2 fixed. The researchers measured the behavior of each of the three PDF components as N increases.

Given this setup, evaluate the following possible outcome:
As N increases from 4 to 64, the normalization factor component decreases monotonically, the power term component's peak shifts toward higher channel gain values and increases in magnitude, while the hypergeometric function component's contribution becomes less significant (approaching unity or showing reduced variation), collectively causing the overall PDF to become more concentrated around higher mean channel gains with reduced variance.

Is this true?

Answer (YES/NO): NO